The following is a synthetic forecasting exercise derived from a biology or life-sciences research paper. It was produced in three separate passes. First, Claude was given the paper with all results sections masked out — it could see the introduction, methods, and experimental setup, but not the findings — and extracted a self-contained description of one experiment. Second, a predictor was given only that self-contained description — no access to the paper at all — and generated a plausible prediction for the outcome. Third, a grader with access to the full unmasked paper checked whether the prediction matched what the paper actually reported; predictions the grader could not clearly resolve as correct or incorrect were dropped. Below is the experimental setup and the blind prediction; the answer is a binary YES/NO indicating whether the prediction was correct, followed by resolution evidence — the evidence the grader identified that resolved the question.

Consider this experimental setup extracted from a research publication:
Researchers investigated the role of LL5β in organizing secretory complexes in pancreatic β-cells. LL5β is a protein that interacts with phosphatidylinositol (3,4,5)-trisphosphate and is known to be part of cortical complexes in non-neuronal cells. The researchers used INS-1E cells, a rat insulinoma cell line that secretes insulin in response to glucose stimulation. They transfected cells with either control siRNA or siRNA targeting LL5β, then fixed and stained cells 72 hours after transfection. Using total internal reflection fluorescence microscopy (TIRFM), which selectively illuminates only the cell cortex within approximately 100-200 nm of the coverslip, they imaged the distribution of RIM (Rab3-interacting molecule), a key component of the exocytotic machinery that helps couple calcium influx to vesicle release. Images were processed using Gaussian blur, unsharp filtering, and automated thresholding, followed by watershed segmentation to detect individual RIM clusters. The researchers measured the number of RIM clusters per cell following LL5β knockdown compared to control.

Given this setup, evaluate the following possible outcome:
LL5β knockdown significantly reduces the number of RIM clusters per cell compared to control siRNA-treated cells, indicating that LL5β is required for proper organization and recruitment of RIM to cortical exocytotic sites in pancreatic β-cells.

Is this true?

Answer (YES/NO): NO